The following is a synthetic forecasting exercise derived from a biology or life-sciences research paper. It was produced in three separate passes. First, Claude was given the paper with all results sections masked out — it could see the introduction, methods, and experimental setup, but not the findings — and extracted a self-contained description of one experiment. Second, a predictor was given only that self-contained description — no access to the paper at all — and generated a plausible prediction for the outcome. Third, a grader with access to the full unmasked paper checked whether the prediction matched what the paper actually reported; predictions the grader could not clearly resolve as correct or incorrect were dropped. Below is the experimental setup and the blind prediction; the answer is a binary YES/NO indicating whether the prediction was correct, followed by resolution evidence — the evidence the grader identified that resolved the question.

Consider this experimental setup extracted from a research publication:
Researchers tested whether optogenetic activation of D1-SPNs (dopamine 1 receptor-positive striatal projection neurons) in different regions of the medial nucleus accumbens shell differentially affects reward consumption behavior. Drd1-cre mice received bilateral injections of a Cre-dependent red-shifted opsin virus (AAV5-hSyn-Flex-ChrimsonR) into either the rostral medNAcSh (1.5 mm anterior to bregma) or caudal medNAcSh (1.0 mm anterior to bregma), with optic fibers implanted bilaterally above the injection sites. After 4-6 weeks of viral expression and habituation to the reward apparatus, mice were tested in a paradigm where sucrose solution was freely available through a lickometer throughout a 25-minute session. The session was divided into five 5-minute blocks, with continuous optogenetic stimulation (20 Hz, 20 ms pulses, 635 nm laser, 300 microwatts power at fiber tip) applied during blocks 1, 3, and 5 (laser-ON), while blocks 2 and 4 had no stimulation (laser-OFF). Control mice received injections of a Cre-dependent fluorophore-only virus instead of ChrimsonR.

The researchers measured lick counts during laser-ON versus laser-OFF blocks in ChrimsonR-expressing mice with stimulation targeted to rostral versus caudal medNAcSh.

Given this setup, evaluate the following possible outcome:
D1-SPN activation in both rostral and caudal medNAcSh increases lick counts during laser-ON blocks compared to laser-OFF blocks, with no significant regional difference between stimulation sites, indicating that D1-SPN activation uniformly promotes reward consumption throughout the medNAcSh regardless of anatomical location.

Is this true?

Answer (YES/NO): NO